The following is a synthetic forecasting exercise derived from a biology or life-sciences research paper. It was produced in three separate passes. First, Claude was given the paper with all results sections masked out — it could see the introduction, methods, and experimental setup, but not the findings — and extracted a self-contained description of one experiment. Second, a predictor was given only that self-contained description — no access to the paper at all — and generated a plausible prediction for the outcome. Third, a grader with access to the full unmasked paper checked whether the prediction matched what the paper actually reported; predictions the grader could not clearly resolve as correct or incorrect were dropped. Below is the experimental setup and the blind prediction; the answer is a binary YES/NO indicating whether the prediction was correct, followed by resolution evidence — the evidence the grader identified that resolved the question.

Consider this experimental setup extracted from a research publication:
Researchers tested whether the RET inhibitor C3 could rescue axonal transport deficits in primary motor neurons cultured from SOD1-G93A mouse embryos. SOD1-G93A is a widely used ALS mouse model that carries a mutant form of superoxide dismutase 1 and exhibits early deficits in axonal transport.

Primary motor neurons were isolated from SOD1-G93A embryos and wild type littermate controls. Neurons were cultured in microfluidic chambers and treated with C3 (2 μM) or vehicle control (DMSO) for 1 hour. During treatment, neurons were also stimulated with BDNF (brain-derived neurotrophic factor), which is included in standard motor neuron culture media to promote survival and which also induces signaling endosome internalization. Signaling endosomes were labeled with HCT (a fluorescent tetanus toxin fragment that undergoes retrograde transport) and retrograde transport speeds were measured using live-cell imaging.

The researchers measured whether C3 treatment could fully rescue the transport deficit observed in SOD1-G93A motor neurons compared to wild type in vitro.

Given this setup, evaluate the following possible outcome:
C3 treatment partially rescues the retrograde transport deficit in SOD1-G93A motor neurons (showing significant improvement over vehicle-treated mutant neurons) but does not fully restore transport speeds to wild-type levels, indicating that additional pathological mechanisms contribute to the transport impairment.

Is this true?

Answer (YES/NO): NO